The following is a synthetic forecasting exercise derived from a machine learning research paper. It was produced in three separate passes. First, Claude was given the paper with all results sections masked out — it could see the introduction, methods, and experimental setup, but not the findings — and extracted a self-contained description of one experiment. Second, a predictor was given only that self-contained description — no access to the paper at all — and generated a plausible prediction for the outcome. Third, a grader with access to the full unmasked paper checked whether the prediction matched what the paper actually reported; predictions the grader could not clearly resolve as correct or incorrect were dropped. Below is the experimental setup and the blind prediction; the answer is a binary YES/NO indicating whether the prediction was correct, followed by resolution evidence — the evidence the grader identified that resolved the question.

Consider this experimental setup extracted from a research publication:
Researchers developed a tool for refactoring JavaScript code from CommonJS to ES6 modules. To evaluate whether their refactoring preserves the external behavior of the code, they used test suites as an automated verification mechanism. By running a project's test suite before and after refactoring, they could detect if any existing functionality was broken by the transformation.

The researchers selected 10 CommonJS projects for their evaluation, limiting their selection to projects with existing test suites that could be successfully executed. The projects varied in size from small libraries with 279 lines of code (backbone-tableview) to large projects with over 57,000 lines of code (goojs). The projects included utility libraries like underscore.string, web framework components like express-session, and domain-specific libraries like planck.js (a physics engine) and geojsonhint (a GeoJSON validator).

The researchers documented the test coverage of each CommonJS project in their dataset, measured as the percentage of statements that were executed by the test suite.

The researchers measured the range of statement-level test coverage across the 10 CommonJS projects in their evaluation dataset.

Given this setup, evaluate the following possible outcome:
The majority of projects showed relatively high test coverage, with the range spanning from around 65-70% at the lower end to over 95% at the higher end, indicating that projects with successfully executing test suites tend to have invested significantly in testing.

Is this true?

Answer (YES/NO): NO